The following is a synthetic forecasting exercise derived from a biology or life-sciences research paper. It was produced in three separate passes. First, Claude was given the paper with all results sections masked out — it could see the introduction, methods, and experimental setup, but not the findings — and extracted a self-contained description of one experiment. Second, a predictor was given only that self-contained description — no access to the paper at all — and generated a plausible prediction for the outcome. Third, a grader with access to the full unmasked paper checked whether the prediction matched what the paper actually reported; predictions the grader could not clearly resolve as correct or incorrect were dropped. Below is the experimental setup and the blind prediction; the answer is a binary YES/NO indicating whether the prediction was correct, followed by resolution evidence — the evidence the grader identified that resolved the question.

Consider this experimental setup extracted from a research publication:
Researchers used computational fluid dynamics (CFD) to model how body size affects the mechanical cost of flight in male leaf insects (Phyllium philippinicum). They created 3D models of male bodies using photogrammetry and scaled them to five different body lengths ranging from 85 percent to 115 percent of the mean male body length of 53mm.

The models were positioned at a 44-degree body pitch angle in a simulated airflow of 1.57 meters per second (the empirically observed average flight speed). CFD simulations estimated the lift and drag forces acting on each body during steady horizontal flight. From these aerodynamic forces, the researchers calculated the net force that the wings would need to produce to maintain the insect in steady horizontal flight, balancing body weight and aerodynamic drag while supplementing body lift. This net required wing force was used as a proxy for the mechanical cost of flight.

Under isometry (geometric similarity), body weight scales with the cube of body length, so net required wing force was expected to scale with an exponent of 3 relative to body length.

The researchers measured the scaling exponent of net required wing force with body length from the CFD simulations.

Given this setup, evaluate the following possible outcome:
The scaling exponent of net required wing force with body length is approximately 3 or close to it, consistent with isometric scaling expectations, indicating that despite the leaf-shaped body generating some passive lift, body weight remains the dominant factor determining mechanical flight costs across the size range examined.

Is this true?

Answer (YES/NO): YES